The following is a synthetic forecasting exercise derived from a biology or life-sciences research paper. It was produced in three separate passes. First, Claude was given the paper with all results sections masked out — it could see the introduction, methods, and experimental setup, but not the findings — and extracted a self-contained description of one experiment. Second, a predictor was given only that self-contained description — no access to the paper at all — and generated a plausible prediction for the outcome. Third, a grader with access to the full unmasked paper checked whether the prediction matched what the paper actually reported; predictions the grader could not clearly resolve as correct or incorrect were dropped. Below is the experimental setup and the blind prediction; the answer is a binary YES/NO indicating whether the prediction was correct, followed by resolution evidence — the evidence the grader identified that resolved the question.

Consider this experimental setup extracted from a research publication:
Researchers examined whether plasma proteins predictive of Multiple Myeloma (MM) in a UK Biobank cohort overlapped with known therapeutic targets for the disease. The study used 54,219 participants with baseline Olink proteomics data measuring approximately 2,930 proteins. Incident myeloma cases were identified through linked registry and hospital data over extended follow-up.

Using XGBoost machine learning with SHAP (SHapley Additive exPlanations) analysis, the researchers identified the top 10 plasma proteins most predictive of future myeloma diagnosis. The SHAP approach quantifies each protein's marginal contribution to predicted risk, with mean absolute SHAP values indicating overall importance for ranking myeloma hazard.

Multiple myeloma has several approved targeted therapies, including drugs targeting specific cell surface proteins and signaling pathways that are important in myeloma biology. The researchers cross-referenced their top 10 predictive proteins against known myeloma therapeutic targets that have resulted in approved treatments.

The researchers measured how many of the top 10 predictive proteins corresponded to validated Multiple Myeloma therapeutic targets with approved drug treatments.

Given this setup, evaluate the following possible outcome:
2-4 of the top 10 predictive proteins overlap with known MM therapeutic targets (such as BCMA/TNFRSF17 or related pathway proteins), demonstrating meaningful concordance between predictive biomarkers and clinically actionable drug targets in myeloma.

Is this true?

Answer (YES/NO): YES